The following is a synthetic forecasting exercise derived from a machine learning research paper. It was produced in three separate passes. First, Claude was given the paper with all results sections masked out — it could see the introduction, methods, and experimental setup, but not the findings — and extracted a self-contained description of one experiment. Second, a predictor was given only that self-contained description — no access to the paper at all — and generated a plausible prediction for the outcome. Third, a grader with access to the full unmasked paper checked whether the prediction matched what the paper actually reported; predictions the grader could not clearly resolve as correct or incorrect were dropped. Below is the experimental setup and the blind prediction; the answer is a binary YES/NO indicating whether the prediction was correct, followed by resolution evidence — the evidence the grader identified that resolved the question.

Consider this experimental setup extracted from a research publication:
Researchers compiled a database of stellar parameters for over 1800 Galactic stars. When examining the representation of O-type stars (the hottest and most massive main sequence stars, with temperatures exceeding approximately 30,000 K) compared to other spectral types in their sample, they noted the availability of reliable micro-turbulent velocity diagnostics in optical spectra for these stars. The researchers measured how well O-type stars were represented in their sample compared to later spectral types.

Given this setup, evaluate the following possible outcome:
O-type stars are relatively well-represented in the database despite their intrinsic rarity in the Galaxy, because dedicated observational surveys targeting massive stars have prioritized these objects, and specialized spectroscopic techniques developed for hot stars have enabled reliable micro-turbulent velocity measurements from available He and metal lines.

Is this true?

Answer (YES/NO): NO